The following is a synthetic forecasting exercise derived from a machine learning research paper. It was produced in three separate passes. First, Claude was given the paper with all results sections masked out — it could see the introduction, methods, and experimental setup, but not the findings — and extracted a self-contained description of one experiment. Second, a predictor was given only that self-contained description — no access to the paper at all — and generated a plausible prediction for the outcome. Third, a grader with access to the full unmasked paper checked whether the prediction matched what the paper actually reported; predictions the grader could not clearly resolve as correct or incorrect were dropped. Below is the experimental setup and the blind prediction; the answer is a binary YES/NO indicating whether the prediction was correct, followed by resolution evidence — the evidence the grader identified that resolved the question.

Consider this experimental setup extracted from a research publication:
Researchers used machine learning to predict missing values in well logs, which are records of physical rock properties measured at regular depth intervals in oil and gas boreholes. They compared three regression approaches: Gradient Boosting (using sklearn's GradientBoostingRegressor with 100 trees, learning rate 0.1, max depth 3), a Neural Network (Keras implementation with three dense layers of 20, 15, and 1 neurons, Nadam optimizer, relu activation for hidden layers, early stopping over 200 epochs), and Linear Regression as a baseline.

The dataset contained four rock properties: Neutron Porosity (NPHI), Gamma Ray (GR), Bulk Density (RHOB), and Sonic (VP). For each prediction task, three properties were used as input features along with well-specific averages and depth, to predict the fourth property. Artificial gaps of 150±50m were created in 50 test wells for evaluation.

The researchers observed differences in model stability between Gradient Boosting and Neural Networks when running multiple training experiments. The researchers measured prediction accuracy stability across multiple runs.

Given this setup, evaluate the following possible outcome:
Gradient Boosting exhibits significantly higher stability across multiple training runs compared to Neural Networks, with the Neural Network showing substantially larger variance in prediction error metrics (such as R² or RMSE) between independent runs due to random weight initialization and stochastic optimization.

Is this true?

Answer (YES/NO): YES